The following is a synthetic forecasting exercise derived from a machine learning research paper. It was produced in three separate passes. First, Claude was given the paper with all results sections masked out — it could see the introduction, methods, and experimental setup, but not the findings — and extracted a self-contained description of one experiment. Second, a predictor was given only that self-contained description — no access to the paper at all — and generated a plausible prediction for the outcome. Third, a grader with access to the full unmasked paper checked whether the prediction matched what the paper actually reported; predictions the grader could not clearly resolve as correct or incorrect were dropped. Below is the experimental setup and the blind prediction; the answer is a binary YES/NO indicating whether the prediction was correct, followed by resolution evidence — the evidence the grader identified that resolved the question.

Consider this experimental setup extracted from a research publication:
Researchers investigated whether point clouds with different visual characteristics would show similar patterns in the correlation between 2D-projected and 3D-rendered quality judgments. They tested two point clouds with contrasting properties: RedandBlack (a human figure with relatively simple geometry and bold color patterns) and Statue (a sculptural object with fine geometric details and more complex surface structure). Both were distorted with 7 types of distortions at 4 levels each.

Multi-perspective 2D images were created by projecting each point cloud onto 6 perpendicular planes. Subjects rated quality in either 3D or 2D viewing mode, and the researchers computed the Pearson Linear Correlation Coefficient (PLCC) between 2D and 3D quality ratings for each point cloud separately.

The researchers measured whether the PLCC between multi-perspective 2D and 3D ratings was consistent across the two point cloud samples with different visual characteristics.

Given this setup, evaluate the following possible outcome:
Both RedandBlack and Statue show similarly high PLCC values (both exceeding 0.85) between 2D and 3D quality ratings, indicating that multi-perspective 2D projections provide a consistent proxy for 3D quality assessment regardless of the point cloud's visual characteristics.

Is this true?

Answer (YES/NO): NO